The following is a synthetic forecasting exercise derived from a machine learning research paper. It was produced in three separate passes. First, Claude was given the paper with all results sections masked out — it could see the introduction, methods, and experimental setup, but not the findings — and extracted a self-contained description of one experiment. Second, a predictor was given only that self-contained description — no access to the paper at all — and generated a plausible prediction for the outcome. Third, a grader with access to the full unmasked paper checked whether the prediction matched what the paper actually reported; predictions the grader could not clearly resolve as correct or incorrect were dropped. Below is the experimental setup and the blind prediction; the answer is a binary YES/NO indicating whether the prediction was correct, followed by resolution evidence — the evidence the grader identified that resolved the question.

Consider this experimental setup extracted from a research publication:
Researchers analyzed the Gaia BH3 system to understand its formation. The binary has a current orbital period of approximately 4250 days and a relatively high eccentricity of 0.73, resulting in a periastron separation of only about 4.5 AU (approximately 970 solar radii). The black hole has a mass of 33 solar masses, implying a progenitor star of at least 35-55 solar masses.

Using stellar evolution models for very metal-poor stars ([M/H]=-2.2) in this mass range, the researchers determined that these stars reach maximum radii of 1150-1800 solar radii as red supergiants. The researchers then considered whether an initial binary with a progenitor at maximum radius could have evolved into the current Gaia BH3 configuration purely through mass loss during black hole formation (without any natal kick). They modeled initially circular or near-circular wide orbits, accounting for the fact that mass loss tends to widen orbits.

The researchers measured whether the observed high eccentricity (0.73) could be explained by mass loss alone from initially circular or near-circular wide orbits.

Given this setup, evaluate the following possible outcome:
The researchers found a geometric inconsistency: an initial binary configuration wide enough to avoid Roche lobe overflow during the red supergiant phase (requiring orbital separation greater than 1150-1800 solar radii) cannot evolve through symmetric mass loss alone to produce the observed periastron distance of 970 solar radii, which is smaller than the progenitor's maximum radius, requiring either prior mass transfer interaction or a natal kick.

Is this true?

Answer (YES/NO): NO